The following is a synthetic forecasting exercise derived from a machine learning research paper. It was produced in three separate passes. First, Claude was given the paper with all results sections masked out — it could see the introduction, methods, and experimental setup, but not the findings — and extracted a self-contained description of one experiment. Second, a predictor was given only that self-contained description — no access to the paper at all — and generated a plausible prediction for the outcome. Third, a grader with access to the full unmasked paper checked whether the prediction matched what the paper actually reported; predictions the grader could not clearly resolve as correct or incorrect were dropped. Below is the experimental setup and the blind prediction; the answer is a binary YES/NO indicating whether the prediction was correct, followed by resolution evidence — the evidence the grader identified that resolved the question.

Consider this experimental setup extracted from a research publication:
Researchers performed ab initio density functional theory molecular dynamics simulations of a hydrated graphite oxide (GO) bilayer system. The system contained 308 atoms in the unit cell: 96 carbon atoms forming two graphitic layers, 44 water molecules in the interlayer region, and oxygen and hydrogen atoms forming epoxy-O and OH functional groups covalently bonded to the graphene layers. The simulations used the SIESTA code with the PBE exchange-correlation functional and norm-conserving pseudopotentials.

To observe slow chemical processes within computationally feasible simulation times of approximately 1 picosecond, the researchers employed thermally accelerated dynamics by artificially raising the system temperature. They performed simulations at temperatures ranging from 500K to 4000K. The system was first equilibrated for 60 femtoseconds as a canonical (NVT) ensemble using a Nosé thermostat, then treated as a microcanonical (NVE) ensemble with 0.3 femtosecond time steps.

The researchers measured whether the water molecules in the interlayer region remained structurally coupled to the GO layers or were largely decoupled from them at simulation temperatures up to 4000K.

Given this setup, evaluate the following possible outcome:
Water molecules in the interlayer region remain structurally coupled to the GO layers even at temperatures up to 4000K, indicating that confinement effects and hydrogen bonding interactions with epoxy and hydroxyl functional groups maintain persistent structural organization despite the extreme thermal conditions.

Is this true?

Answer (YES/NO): NO